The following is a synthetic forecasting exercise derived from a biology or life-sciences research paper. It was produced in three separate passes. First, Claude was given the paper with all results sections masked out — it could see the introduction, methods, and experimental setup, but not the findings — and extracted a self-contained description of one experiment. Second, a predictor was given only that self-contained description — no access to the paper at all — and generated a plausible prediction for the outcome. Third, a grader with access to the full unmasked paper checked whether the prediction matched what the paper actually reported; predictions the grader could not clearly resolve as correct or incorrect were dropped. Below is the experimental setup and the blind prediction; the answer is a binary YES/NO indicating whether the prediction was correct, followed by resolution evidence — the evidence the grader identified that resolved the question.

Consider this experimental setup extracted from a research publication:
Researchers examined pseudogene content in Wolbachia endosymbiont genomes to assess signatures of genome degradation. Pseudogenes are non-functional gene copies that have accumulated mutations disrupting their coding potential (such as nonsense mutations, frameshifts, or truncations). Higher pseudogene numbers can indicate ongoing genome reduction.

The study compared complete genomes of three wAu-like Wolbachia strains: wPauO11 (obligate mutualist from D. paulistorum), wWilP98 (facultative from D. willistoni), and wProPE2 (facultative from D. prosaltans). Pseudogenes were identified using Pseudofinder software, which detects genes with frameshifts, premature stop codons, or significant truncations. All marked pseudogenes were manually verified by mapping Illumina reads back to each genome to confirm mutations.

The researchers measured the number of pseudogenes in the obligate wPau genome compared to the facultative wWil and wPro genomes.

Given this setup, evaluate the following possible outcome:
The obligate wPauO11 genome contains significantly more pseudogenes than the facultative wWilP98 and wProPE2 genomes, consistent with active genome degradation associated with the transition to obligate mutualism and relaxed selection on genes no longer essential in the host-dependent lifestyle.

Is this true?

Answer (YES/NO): YES